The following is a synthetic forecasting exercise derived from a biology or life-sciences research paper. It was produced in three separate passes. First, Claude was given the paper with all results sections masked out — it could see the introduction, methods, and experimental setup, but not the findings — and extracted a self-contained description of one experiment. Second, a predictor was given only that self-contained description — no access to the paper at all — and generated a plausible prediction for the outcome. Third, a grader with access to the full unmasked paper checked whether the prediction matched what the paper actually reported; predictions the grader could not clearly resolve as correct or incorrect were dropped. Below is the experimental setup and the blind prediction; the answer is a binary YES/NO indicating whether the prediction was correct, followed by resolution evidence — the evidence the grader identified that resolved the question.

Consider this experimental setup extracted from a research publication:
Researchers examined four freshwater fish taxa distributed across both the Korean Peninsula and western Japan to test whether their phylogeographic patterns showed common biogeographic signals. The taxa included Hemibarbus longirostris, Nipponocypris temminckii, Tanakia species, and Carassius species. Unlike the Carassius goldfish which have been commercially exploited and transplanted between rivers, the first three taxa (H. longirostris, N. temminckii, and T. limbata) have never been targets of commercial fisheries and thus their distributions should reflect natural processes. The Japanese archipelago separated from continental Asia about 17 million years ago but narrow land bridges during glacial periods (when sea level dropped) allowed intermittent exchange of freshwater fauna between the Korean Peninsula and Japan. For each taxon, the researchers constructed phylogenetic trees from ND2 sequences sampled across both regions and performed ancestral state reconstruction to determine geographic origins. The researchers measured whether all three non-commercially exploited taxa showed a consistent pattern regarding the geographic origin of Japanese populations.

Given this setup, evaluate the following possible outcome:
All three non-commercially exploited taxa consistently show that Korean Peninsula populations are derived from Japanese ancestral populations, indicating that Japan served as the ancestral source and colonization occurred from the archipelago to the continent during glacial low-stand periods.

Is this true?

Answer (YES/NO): NO